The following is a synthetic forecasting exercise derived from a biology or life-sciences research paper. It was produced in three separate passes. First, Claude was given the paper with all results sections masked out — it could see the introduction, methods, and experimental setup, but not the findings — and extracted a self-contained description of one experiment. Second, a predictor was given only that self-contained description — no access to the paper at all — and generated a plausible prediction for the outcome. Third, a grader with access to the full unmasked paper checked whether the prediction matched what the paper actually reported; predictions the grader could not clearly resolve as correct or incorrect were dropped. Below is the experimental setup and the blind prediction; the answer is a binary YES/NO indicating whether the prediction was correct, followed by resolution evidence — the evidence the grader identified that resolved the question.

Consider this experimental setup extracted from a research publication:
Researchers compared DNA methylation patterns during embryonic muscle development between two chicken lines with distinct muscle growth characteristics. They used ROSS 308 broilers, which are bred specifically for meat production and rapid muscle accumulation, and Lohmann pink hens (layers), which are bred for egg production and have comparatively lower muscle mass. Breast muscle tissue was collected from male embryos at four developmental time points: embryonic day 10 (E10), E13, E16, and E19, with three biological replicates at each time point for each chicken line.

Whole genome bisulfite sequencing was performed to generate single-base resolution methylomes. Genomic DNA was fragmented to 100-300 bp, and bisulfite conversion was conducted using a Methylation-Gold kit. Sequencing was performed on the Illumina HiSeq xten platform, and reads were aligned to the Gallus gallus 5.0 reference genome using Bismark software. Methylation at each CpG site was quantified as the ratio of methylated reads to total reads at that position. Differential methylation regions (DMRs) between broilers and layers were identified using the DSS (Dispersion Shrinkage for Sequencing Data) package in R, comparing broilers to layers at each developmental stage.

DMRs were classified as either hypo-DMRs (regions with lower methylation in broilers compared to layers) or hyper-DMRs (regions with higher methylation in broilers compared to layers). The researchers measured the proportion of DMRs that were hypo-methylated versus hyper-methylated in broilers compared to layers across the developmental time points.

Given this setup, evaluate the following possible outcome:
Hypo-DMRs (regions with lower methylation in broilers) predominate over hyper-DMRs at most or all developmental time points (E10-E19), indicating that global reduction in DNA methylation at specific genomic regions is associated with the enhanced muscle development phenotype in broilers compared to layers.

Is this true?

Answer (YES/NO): YES